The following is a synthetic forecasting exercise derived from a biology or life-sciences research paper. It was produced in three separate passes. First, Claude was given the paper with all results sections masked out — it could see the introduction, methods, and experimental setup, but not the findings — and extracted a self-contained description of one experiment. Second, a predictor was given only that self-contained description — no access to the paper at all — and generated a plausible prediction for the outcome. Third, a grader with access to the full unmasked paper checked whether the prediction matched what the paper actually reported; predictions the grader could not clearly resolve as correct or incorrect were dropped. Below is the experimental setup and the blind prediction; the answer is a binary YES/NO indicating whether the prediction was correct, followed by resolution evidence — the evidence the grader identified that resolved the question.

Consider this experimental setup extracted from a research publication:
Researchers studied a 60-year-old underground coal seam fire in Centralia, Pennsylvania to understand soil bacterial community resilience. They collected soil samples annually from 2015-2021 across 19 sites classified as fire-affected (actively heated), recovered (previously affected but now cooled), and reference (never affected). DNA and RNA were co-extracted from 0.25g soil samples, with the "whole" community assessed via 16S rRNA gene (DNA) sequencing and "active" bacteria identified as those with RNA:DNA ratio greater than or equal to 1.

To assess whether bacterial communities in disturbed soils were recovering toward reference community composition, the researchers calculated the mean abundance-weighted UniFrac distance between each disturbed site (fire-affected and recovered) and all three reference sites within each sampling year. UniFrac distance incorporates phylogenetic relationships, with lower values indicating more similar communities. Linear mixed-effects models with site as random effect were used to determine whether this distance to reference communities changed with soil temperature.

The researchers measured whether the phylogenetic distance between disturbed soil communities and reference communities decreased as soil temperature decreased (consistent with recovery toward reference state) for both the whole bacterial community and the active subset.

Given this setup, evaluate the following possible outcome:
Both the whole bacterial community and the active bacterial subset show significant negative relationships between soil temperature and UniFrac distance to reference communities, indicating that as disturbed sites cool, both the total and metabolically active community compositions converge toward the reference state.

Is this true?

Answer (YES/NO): YES